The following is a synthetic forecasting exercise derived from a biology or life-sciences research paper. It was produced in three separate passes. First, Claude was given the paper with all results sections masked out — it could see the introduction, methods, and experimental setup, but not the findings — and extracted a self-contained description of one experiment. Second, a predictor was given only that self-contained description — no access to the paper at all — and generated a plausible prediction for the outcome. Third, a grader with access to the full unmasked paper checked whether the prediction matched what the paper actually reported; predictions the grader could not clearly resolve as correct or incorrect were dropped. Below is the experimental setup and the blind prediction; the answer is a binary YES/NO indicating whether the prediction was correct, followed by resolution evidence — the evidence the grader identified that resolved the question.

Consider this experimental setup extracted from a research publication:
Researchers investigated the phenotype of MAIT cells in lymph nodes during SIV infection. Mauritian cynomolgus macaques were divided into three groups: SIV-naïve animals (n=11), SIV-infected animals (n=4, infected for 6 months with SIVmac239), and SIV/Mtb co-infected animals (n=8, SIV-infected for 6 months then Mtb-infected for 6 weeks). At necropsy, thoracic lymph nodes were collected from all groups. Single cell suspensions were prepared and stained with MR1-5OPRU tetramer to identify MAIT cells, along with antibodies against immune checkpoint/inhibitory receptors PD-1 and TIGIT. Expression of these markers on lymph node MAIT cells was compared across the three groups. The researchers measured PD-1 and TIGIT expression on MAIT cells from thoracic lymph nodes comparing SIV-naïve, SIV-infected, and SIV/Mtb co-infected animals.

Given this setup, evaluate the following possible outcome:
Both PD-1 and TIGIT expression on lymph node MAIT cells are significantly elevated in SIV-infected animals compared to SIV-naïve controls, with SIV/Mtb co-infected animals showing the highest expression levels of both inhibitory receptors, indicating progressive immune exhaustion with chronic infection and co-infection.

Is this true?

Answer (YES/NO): NO